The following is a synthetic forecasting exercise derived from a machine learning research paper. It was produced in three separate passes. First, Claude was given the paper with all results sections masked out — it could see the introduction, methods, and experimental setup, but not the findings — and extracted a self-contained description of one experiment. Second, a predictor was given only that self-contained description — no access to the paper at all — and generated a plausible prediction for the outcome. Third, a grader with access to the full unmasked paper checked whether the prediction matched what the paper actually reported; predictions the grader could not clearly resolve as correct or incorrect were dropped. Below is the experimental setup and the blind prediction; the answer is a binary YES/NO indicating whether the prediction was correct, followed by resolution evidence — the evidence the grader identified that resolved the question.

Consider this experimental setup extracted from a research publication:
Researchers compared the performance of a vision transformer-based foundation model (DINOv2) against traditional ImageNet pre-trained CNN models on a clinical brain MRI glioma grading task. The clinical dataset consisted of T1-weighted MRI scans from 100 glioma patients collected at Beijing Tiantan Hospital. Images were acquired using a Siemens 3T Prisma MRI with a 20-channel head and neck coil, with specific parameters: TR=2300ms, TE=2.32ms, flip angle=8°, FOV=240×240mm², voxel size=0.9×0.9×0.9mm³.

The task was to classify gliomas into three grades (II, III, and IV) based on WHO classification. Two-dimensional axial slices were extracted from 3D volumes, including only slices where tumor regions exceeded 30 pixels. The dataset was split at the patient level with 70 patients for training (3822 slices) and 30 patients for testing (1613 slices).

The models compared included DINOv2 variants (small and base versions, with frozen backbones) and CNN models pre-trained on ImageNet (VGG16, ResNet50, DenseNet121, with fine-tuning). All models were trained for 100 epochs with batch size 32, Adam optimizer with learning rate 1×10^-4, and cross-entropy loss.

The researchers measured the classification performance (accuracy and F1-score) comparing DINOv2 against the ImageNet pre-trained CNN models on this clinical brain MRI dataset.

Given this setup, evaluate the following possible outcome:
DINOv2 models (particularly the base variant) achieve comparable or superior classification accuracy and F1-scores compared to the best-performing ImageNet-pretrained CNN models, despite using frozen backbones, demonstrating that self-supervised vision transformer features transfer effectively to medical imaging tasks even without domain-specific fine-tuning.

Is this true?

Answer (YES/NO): NO